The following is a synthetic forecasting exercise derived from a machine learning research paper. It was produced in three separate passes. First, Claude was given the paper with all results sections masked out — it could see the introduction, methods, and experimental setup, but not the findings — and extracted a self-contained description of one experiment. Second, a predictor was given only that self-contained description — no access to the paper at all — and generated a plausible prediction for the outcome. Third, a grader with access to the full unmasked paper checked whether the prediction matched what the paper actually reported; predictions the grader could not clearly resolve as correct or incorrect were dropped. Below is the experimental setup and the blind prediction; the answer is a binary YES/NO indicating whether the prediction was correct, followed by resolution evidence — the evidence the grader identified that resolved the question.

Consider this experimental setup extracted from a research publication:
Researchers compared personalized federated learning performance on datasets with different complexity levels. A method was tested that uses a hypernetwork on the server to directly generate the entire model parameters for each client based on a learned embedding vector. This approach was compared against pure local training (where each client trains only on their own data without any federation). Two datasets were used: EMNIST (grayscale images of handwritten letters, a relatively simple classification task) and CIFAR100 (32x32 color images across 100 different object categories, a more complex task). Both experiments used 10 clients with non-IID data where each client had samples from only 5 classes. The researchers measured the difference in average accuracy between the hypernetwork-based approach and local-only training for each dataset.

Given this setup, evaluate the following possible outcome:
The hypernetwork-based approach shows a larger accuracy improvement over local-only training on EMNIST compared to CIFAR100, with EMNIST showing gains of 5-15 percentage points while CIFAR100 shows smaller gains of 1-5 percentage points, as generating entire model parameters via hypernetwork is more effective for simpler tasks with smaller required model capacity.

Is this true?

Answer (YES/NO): NO